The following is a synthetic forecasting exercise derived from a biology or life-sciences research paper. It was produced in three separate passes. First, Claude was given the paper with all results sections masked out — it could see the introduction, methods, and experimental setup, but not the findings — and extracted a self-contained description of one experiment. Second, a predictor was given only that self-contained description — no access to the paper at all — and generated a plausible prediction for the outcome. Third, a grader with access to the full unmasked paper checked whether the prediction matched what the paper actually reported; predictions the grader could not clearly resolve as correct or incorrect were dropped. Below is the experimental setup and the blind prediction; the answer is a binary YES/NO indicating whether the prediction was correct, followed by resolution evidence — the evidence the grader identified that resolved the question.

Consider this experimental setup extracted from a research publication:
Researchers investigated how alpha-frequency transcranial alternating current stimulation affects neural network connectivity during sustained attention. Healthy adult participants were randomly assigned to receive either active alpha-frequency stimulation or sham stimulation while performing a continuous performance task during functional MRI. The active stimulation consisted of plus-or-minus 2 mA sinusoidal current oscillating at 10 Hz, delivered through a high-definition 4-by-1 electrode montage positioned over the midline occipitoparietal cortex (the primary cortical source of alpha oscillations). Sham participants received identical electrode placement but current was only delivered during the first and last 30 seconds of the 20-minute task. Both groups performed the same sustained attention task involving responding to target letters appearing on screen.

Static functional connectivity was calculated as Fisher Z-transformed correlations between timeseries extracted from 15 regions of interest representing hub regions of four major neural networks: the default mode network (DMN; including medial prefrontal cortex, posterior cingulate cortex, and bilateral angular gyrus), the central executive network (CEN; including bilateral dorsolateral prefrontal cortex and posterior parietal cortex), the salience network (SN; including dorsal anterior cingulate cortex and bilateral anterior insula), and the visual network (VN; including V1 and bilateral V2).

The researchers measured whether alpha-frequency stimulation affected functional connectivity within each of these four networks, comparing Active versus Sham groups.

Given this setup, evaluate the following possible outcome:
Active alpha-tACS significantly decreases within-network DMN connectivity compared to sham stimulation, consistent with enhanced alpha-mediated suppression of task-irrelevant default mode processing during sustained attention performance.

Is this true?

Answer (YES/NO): NO